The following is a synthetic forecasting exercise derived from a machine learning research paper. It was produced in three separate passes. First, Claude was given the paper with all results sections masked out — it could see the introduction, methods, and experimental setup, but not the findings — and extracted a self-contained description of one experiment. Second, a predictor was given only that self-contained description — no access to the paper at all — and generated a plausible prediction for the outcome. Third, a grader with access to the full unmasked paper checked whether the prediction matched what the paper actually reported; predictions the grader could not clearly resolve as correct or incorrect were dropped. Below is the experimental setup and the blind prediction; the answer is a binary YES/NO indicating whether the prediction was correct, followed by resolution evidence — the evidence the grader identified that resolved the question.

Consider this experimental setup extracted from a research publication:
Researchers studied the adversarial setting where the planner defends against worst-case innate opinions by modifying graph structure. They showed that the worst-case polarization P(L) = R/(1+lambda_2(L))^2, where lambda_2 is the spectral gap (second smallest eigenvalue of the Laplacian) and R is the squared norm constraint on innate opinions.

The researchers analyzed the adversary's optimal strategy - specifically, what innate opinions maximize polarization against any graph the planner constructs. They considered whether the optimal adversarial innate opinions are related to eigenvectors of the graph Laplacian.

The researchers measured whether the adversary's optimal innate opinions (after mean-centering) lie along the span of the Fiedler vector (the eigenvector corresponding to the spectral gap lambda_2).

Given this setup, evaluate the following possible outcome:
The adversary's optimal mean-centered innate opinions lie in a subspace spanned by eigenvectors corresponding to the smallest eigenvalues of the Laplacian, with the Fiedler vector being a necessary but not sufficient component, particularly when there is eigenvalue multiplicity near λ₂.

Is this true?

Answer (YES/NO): NO